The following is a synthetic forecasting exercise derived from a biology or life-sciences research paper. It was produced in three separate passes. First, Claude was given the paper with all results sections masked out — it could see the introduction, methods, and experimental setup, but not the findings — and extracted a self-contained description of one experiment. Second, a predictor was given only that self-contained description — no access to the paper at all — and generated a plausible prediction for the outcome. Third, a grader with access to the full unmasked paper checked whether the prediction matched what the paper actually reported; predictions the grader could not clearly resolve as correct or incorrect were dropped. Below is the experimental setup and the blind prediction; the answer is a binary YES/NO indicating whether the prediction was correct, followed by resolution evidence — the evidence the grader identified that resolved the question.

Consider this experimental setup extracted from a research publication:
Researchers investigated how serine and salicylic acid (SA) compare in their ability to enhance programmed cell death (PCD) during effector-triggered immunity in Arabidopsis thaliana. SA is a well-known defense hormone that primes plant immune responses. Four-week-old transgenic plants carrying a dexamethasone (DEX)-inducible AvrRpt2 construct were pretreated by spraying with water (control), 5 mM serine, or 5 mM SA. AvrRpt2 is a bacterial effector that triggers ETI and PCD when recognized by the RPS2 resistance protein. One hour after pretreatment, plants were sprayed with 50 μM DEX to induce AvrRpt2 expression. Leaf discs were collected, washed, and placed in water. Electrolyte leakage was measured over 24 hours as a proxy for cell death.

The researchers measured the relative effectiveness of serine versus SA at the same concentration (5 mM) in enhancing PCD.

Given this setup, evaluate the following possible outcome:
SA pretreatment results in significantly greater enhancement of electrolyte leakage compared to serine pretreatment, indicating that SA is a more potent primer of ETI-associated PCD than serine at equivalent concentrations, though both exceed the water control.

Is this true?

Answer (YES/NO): NO